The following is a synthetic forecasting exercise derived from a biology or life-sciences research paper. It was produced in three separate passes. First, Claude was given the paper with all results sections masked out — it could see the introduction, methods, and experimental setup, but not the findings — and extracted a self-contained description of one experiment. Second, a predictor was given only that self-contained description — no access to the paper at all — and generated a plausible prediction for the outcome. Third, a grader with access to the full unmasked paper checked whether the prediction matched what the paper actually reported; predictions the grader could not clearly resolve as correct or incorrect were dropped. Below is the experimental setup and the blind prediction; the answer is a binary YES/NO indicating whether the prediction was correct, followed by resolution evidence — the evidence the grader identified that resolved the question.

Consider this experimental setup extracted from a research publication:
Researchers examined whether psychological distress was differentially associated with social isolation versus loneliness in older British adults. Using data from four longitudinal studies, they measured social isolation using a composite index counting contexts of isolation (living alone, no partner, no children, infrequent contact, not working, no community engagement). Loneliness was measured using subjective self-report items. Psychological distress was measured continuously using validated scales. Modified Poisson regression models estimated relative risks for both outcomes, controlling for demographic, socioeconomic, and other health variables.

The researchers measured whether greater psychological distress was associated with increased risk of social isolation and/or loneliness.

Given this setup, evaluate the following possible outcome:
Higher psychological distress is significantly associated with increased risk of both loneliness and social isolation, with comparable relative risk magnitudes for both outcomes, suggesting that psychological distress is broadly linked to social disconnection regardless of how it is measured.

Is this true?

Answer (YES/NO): NO